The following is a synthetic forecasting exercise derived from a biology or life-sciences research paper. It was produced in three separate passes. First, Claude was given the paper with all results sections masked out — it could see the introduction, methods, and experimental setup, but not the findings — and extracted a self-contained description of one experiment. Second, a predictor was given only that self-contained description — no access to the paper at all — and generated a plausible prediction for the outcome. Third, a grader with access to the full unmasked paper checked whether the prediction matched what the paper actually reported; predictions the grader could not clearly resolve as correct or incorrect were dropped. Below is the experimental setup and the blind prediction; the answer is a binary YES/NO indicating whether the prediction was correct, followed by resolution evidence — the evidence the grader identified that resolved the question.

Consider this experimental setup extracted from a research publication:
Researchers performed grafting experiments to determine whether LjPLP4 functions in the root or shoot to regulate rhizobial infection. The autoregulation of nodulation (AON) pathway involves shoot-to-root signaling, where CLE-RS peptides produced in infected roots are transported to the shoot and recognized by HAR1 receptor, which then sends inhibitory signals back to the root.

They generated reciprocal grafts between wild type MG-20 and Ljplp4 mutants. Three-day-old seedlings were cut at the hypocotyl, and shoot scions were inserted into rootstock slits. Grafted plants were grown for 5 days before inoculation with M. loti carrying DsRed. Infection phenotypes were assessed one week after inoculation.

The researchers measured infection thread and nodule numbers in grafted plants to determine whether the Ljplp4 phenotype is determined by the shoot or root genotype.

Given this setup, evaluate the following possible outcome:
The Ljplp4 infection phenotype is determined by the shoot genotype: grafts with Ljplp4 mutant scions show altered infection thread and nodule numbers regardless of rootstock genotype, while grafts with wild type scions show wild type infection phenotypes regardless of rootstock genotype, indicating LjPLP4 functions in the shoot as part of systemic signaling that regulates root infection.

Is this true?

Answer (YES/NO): NO